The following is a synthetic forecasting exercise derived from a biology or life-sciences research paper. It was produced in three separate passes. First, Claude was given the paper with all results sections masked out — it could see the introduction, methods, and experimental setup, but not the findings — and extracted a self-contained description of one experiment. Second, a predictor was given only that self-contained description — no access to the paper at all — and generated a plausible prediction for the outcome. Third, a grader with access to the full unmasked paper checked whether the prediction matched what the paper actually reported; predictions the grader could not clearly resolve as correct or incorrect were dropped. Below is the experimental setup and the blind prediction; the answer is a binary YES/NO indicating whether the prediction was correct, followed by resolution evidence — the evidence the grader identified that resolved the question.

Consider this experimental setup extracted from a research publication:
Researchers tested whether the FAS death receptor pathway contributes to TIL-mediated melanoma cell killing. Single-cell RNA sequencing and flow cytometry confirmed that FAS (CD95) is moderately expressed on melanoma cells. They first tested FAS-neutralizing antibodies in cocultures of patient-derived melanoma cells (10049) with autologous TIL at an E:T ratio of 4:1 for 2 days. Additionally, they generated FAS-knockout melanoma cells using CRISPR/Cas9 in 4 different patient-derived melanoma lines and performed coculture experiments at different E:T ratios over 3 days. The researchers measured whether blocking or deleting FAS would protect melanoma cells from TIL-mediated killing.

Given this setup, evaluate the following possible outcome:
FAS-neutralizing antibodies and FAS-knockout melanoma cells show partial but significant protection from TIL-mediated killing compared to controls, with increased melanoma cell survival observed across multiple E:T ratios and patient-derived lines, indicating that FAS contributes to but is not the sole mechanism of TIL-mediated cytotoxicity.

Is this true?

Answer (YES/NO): NO